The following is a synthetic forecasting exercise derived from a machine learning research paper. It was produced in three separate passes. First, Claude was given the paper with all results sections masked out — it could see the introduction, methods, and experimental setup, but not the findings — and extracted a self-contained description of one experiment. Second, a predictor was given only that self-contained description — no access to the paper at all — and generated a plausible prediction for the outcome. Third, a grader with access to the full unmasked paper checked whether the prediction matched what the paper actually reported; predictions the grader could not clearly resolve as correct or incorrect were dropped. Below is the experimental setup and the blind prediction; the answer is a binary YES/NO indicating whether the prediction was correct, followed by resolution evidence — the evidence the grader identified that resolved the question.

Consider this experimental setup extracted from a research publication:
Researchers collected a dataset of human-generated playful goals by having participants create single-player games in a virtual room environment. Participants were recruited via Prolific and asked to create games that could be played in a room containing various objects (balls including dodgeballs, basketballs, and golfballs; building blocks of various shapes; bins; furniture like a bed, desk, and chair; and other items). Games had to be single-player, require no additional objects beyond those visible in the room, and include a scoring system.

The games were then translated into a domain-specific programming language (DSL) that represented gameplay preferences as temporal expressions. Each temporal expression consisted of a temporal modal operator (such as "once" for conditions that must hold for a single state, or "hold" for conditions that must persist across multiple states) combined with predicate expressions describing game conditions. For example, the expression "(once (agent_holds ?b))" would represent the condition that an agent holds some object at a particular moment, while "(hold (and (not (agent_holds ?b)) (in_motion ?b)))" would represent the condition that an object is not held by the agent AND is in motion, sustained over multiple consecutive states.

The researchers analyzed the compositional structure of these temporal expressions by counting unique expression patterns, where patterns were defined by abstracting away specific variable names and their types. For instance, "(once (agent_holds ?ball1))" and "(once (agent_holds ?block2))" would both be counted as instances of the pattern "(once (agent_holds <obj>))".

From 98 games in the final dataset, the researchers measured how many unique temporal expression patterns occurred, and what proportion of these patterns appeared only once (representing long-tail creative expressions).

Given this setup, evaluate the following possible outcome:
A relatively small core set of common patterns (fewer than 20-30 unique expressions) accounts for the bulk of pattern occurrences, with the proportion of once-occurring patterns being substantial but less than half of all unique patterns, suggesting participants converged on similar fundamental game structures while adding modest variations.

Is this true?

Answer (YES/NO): NO